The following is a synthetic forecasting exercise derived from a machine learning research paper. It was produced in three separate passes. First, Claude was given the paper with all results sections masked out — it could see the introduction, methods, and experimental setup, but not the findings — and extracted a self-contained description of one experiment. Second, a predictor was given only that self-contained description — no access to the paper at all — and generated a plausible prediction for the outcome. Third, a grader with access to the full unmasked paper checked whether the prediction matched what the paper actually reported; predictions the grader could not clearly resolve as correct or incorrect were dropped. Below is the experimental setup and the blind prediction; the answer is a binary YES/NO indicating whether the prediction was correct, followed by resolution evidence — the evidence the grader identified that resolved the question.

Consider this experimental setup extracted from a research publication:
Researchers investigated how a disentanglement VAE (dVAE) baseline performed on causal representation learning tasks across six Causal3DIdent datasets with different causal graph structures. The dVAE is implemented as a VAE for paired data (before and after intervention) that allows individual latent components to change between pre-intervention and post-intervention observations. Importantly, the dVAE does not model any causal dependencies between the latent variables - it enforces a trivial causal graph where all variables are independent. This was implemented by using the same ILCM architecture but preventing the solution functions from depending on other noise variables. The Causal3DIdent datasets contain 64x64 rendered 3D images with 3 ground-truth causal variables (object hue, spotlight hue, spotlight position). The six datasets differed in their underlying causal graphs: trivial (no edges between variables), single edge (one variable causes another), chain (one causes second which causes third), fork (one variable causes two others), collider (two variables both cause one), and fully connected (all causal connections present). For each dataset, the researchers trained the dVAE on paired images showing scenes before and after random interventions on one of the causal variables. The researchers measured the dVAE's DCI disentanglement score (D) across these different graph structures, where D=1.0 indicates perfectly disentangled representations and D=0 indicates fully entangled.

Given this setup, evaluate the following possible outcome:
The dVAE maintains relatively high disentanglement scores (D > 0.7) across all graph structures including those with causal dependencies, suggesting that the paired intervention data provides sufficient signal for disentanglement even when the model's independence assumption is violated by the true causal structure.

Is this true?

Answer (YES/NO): NO